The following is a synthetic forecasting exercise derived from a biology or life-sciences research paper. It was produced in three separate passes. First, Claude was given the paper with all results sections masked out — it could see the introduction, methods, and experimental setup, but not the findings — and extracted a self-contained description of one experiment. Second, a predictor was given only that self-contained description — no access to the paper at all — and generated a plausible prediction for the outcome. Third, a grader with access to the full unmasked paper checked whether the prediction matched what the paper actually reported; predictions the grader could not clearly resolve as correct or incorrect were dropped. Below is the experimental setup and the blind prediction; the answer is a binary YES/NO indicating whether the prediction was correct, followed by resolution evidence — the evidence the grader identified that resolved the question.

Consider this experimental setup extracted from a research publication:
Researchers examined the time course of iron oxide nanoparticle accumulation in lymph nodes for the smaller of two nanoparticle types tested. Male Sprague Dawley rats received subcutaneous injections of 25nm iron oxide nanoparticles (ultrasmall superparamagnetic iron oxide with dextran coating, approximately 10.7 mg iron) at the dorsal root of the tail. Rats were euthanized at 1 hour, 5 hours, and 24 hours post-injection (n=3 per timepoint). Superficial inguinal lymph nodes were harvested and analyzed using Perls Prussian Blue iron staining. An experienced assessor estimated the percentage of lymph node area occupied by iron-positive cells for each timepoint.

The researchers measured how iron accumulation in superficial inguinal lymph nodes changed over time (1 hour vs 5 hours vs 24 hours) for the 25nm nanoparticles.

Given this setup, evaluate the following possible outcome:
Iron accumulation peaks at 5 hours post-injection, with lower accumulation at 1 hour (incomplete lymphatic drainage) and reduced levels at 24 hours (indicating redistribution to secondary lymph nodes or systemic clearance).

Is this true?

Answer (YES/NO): NO